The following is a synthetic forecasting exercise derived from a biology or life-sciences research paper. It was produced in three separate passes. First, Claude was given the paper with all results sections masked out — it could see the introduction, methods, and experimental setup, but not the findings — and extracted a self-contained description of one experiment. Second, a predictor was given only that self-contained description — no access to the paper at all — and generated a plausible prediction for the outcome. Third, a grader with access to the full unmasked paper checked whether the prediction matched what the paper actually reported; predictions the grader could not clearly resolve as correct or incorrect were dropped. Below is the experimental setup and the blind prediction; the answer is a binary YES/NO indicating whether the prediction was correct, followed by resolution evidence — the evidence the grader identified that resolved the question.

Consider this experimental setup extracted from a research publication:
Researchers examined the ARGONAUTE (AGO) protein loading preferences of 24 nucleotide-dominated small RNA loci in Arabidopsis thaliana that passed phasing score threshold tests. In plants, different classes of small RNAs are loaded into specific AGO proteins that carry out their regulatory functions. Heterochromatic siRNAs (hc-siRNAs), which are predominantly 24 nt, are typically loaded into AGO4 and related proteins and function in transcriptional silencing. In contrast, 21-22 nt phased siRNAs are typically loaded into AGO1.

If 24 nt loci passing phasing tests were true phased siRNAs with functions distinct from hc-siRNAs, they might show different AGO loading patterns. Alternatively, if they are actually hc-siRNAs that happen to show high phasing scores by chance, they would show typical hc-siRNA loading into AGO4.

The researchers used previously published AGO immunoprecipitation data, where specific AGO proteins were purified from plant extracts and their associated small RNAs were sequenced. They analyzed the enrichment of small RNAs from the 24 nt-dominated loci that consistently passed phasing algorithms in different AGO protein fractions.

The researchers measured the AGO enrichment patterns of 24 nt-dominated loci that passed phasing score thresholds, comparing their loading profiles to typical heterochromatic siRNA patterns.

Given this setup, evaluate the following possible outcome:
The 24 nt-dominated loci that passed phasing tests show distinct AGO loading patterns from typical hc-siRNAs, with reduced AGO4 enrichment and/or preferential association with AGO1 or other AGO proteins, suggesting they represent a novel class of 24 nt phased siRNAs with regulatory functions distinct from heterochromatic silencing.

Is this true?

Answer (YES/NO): NO